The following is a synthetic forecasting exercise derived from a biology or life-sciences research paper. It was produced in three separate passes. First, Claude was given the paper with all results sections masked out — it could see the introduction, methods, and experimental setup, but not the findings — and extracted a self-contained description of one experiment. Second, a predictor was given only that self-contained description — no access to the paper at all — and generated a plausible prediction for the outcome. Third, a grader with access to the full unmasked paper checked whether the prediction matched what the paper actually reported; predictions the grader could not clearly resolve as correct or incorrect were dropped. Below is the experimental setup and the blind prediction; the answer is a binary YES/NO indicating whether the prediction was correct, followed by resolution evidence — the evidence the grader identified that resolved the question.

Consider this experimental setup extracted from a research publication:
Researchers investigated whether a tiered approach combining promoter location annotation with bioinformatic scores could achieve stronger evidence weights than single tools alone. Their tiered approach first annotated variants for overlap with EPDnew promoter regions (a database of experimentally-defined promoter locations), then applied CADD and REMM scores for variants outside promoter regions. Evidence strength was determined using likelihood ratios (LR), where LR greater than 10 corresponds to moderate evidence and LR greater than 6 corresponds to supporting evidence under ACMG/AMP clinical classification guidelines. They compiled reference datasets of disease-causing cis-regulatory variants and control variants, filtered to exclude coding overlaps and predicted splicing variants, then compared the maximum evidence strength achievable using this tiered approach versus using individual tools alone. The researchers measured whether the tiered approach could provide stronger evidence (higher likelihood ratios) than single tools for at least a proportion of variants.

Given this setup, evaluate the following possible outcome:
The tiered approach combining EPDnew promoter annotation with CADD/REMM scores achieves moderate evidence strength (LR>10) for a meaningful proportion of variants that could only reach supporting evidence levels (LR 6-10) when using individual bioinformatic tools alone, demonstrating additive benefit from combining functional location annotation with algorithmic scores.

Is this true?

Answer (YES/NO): YES